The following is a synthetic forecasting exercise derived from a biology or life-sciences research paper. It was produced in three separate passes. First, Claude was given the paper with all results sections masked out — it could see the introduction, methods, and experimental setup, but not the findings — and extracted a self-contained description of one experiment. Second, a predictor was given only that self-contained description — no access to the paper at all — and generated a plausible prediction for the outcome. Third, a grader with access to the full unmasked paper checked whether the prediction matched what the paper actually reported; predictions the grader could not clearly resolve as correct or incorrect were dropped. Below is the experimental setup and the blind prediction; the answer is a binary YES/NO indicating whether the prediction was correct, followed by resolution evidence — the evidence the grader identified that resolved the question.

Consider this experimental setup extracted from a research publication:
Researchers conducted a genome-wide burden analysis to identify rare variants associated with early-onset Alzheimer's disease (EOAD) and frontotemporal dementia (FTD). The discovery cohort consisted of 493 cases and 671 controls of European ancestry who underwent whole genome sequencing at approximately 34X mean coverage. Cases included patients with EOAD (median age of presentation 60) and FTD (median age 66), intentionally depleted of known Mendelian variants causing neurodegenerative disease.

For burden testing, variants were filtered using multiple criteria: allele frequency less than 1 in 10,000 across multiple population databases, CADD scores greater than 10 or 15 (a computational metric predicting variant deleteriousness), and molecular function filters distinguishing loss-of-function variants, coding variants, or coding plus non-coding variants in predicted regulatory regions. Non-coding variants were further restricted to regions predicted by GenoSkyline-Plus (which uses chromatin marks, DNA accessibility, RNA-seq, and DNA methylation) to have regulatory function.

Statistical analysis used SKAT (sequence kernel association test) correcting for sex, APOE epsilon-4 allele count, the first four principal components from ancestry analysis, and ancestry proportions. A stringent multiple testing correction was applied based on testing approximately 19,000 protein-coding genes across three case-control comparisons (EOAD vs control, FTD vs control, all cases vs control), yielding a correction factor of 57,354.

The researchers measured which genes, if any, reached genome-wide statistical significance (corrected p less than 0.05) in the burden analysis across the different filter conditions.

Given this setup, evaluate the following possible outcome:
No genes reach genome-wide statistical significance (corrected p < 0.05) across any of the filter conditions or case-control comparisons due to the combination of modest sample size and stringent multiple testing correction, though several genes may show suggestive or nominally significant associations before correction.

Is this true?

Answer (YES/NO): NO